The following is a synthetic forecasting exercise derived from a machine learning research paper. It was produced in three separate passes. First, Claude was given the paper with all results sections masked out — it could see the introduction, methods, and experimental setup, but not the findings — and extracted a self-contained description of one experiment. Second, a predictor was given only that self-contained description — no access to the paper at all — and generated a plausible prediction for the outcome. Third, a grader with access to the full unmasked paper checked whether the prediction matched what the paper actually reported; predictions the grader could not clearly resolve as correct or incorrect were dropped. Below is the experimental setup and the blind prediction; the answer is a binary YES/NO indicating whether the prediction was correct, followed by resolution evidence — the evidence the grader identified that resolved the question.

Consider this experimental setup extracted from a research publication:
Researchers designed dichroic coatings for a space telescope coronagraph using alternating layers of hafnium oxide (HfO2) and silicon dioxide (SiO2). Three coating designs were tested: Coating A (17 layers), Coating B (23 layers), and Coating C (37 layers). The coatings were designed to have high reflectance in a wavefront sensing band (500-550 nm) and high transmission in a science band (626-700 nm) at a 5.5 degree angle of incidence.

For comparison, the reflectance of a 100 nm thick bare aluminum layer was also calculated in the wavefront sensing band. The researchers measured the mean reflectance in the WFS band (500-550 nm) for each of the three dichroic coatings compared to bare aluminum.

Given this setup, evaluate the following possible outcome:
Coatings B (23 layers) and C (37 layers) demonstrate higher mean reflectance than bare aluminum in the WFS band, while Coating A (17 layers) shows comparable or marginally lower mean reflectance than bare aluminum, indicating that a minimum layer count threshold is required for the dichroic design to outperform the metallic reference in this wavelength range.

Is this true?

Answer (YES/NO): NO